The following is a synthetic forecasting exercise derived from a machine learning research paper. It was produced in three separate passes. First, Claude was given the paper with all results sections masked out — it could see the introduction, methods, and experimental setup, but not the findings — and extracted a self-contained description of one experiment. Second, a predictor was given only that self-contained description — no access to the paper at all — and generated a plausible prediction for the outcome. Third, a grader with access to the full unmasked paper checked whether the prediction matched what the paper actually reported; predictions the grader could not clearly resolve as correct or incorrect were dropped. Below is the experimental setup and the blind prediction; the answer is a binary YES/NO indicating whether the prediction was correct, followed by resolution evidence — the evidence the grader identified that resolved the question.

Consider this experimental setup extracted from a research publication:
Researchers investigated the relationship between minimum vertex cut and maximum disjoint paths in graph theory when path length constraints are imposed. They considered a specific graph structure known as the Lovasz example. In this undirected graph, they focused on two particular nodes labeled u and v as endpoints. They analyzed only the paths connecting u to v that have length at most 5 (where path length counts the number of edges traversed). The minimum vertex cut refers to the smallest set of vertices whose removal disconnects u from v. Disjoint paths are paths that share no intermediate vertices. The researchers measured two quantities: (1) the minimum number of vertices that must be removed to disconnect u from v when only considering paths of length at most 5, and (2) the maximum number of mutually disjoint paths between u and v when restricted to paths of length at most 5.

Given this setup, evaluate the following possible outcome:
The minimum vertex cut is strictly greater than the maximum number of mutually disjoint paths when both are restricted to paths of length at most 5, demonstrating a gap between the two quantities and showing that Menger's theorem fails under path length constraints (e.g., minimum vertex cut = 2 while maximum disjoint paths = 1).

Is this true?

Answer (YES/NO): YES